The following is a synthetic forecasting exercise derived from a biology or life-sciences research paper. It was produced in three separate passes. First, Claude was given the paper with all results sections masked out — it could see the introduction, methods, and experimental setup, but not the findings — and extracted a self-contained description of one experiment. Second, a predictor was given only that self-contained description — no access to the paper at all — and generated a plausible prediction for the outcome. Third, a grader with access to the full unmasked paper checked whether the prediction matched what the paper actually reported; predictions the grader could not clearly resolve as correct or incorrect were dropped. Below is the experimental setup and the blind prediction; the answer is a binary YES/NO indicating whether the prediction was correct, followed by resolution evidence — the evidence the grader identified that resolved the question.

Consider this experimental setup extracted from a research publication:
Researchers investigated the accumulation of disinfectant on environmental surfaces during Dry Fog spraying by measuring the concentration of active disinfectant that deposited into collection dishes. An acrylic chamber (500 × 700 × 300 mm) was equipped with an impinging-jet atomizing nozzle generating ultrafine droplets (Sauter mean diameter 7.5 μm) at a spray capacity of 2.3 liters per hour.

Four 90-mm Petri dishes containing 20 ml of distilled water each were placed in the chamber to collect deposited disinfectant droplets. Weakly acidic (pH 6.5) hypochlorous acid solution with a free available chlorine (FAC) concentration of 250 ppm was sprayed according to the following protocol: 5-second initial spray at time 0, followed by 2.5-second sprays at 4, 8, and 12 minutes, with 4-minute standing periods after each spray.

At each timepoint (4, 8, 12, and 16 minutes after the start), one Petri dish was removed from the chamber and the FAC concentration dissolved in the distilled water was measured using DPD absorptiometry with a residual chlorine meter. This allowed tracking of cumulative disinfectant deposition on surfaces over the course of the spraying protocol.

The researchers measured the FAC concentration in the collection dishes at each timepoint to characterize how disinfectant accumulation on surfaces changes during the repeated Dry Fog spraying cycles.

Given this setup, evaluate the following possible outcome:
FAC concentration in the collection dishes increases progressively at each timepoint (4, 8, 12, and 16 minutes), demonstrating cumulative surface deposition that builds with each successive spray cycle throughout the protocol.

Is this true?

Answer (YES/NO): YES